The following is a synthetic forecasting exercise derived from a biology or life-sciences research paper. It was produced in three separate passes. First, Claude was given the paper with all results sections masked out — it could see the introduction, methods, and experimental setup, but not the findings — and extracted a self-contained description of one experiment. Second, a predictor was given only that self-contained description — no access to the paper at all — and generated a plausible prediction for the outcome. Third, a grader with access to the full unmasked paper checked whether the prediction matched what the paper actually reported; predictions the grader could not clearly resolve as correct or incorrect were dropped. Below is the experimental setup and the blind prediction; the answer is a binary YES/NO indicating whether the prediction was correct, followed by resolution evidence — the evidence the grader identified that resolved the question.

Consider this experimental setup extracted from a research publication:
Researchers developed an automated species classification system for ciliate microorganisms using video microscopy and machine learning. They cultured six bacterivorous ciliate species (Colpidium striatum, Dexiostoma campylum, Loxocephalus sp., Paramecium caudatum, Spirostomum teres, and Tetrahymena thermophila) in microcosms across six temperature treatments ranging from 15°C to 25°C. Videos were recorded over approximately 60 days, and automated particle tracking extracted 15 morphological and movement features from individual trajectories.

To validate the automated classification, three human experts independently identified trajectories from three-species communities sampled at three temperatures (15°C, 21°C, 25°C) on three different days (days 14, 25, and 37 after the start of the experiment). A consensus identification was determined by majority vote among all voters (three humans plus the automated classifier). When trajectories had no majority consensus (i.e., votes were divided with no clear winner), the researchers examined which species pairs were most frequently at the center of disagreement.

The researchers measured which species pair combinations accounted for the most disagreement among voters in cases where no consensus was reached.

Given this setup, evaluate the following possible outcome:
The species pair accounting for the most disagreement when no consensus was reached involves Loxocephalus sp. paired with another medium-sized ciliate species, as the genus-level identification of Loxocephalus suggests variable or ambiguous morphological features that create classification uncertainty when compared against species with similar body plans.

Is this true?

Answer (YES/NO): NO